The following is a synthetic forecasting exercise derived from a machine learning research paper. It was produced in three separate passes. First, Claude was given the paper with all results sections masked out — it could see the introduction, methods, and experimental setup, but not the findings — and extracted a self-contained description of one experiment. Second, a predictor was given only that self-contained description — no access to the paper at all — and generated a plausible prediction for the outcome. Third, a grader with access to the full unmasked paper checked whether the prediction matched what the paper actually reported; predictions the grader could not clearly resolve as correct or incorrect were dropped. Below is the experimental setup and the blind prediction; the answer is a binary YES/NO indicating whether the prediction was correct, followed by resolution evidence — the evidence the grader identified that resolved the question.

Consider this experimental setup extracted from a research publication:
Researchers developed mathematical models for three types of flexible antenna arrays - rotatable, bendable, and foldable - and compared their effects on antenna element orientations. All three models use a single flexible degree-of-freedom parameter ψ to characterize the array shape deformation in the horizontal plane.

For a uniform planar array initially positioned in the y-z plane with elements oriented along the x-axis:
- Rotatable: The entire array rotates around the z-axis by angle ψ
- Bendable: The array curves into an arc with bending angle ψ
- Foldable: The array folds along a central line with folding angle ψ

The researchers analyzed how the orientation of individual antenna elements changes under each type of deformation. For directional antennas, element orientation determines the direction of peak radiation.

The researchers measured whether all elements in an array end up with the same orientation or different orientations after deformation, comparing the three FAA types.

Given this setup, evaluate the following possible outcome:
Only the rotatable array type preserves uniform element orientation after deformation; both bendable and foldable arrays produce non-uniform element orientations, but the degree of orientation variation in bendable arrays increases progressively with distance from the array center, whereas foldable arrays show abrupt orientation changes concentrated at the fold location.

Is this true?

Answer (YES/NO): YES